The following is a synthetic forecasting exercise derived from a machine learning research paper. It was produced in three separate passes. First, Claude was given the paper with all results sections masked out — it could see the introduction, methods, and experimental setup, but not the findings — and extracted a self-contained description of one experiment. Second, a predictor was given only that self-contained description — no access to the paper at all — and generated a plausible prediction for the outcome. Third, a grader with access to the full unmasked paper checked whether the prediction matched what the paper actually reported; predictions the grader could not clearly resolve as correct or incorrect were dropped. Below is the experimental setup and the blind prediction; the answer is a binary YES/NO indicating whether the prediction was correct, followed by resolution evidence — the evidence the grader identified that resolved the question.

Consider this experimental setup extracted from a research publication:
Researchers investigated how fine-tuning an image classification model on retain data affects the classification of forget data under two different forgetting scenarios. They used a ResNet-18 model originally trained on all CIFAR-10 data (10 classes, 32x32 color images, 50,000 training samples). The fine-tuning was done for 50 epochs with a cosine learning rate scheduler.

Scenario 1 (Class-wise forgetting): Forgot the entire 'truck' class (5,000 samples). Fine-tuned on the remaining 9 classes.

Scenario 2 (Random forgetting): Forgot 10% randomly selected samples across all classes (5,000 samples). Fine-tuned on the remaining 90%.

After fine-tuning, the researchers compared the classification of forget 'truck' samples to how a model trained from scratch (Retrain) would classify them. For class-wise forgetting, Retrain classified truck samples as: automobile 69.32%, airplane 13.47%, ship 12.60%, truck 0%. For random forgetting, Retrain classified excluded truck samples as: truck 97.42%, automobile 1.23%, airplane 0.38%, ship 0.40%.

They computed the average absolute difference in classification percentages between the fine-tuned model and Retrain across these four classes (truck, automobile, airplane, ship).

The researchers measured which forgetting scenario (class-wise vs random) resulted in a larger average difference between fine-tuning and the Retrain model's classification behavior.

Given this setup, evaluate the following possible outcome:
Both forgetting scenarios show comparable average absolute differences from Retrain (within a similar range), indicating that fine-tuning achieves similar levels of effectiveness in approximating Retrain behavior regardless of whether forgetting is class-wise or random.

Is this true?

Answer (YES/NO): NO